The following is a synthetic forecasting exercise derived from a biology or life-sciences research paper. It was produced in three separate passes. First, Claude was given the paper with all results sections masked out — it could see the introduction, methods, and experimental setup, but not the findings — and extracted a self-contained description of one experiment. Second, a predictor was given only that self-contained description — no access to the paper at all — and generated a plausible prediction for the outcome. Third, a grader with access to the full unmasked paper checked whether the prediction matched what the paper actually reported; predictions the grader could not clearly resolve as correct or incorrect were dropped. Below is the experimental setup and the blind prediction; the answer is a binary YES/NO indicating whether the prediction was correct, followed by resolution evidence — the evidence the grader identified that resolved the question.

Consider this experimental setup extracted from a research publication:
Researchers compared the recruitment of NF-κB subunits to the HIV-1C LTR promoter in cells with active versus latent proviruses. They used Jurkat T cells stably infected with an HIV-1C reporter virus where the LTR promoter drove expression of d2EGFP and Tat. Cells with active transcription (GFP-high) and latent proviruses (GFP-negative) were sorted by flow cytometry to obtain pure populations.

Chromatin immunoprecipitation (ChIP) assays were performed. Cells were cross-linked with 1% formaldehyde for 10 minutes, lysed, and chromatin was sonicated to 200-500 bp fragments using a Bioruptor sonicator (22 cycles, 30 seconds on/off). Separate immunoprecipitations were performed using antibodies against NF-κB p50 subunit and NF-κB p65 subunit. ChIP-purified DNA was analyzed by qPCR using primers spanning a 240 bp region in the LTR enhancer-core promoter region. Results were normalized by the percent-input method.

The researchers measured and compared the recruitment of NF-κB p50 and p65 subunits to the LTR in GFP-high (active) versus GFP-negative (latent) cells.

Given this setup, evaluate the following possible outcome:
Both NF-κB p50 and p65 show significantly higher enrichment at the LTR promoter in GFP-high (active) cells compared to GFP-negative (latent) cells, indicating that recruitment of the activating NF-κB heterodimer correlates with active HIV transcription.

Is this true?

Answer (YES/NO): NO